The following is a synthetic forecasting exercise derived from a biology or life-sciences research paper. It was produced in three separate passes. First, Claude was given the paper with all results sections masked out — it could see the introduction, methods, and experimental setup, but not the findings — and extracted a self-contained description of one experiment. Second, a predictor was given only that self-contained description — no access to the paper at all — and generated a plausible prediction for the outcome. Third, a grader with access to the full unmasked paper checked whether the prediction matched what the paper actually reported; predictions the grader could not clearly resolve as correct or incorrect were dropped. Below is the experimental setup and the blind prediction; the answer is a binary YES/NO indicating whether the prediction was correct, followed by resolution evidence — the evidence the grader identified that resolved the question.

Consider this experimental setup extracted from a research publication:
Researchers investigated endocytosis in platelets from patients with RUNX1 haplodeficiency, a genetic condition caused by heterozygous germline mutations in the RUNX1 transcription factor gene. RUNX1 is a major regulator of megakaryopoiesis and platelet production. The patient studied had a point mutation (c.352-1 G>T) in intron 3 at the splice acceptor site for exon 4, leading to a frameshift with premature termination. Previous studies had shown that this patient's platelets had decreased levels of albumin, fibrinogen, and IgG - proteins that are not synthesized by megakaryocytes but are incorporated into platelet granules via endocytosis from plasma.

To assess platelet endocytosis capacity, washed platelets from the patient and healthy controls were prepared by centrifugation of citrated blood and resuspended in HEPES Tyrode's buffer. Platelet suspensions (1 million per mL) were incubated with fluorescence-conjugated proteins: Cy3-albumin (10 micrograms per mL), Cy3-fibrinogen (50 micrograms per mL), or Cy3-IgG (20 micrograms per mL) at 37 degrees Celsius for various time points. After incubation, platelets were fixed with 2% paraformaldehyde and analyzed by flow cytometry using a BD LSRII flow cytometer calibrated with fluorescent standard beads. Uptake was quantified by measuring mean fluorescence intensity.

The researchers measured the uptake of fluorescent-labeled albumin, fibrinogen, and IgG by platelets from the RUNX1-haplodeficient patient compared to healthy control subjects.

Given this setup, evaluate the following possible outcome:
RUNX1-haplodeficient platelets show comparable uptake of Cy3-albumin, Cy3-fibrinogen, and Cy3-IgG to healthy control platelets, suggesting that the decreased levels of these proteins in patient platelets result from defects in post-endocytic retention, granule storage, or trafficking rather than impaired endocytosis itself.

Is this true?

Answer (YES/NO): NO